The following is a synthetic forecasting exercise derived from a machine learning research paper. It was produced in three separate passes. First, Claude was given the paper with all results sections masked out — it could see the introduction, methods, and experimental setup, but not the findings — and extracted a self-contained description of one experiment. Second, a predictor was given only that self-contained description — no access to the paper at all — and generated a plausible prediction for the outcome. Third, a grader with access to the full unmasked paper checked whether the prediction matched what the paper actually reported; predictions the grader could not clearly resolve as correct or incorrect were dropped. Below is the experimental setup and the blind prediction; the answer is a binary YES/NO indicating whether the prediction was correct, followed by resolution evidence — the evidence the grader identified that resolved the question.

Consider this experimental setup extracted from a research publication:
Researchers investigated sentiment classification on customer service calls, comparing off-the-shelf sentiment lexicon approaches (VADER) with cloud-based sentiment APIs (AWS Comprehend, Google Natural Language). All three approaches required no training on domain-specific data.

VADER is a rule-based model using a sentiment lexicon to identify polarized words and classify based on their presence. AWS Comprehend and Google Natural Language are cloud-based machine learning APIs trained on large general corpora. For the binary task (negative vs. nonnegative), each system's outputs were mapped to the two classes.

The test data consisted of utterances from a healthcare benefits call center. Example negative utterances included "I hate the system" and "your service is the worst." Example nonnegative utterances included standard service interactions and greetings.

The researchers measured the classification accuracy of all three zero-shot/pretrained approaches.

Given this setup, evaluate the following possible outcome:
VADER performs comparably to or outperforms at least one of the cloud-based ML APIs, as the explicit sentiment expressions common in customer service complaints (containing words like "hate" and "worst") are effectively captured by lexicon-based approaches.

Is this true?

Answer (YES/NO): NO